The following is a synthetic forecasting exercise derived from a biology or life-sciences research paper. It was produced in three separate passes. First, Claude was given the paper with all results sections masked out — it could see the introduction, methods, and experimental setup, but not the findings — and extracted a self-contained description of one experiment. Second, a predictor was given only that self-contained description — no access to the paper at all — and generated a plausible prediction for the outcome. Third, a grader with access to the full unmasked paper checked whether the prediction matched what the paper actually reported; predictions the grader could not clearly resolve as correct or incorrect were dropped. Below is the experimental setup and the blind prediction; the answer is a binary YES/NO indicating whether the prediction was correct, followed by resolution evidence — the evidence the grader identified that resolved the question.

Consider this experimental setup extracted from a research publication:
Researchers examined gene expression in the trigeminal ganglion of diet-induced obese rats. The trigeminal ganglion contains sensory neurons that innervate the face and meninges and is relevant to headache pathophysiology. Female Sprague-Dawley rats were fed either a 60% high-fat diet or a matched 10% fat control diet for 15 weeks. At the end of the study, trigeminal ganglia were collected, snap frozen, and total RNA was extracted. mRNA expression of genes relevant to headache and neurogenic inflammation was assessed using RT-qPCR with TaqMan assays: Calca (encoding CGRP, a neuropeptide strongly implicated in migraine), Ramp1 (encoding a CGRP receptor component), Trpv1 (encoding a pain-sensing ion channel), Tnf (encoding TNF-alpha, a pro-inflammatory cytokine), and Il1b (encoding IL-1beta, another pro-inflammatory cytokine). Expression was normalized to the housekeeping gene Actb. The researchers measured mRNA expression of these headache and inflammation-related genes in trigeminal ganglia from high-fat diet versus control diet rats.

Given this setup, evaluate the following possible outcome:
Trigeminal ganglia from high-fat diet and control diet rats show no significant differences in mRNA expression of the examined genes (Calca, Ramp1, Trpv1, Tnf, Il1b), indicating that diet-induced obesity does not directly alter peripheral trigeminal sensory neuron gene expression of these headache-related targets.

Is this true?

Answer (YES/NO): NO